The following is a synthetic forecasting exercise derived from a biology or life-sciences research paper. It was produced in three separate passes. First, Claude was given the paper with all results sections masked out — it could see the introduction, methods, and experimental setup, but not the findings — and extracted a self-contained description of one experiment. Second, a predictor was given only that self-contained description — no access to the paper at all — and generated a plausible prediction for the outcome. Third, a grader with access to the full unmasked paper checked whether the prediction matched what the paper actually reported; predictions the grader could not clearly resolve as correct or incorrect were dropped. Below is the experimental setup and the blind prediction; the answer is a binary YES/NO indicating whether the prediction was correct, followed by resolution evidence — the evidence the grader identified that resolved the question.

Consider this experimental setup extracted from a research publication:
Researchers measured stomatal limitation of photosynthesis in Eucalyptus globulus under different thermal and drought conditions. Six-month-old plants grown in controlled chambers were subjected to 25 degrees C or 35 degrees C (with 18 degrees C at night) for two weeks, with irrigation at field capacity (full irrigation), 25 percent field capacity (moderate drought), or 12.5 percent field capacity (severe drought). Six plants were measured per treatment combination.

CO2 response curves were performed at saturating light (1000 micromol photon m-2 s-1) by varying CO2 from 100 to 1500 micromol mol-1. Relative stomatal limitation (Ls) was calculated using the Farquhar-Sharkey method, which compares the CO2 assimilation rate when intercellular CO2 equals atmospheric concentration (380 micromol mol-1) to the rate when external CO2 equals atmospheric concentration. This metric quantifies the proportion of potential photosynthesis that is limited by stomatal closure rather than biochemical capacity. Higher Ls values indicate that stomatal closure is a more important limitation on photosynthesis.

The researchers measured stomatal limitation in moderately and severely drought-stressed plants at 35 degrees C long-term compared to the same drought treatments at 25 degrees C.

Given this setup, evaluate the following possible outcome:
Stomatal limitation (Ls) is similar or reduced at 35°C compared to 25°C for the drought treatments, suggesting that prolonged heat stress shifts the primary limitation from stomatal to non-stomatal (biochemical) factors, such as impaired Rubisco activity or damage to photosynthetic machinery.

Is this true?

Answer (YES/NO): NO